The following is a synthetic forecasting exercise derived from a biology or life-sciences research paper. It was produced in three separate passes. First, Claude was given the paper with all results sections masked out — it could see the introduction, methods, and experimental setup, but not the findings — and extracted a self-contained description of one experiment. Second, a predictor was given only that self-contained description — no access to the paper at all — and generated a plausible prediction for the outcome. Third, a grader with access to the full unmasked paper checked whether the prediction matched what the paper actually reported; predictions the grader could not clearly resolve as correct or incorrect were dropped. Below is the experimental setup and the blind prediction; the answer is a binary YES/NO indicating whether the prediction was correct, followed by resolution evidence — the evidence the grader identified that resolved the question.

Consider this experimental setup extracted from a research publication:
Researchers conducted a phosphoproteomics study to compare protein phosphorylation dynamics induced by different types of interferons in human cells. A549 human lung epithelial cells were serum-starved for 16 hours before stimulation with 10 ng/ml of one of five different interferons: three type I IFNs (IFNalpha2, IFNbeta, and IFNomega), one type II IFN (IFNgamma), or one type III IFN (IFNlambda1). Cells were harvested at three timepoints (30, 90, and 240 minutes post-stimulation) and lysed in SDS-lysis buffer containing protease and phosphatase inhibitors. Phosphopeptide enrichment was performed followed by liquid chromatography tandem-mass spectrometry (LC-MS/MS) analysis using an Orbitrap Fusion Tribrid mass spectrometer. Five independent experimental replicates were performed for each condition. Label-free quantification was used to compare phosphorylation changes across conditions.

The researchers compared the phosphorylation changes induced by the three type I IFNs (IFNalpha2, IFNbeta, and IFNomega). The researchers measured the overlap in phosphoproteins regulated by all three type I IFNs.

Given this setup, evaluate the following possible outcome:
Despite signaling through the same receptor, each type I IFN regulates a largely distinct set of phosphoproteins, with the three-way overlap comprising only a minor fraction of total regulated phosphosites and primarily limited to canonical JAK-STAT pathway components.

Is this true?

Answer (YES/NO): NO